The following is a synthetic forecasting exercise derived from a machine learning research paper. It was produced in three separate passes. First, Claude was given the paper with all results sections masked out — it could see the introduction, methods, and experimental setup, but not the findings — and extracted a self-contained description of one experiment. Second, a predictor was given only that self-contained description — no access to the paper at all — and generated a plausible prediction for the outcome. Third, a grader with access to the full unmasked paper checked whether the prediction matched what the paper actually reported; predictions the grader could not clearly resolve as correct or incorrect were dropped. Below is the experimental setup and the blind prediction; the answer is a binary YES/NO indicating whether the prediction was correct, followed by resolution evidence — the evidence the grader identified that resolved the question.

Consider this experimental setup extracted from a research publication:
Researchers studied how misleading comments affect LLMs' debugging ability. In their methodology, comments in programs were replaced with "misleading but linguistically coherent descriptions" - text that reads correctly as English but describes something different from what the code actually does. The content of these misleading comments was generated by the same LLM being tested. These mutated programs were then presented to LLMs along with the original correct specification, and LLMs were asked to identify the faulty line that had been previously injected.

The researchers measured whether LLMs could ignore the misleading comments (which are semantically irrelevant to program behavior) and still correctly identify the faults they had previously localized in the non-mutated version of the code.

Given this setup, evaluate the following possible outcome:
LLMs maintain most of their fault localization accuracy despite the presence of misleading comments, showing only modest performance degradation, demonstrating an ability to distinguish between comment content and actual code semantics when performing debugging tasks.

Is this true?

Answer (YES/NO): NO